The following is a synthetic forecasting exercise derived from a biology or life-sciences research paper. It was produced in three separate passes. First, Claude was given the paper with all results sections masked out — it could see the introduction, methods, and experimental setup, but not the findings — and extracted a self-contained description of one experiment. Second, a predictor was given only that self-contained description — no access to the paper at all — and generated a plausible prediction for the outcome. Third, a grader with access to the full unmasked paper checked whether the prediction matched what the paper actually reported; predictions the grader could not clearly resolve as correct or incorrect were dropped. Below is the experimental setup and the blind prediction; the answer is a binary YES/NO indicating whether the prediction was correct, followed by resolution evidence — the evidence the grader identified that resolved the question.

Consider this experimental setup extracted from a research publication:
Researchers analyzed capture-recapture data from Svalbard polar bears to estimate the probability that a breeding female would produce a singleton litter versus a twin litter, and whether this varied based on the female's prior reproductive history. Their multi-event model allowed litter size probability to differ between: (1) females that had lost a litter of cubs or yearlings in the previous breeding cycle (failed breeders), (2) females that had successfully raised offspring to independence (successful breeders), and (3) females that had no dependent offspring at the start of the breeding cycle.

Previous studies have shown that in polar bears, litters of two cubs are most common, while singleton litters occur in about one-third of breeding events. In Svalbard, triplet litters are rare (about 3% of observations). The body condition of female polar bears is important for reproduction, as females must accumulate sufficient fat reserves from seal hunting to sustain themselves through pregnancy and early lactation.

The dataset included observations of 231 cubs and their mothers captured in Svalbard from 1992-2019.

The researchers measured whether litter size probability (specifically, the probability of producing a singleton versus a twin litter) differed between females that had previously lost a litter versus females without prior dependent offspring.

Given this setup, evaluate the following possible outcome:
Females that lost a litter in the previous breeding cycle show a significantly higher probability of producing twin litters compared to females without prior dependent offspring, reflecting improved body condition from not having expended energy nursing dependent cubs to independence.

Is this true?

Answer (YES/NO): NO